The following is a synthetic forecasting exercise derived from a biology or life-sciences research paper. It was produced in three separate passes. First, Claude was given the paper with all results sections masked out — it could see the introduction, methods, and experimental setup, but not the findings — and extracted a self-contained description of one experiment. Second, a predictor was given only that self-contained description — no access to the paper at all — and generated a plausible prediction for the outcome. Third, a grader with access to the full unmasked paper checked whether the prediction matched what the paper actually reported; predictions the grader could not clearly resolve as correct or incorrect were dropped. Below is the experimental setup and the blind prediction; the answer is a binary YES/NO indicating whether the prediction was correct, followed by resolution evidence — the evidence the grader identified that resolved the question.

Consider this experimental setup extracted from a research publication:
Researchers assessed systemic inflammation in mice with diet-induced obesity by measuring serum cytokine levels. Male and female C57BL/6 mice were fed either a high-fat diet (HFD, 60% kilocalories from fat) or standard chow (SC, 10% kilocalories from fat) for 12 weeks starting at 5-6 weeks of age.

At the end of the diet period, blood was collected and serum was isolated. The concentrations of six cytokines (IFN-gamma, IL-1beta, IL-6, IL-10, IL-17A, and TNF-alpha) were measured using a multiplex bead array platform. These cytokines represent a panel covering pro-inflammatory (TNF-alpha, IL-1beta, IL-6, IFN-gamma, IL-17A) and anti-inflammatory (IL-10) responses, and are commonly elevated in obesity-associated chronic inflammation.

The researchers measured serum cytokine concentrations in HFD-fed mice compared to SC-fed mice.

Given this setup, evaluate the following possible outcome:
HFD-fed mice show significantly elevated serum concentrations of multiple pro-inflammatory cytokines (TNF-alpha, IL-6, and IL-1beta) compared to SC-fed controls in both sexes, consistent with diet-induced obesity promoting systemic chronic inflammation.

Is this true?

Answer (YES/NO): NO